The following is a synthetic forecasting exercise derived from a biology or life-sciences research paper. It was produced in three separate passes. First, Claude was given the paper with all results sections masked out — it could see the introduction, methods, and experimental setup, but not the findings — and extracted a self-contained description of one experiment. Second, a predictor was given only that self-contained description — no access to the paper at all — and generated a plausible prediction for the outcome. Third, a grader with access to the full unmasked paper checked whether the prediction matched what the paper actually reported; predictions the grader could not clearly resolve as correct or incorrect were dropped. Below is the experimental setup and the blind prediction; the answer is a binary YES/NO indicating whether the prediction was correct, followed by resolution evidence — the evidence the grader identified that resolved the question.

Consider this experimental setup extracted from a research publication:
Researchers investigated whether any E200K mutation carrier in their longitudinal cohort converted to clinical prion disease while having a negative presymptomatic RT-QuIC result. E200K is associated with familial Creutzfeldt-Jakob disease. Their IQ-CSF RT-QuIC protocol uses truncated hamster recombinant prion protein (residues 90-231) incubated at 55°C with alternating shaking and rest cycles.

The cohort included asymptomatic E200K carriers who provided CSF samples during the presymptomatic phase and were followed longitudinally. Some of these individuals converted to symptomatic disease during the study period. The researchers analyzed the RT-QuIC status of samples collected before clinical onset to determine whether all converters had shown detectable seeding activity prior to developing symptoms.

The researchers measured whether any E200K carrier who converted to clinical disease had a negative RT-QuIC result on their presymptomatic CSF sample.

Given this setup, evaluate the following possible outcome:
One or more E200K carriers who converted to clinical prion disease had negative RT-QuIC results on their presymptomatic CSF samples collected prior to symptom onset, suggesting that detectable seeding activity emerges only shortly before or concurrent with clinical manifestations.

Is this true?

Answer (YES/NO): NO